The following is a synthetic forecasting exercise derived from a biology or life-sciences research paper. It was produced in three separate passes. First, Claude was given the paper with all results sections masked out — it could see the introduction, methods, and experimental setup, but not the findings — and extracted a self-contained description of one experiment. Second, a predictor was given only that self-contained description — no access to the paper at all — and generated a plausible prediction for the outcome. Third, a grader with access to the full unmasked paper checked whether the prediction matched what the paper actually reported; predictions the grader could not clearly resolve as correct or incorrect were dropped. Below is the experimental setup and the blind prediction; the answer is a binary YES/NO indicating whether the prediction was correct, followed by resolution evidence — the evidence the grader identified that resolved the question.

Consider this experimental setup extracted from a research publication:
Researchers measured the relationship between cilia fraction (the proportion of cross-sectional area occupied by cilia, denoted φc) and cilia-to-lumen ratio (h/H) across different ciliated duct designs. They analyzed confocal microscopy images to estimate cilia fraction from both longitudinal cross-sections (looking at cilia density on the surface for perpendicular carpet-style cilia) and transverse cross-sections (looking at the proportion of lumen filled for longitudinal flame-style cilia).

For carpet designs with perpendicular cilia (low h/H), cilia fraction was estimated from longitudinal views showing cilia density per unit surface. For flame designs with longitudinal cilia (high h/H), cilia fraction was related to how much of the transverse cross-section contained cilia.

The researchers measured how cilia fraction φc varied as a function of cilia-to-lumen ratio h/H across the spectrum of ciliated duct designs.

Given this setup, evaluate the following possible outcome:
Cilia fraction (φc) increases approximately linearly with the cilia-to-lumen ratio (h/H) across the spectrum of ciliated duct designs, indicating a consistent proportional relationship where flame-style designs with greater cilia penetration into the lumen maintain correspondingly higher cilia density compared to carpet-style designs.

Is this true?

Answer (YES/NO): NO